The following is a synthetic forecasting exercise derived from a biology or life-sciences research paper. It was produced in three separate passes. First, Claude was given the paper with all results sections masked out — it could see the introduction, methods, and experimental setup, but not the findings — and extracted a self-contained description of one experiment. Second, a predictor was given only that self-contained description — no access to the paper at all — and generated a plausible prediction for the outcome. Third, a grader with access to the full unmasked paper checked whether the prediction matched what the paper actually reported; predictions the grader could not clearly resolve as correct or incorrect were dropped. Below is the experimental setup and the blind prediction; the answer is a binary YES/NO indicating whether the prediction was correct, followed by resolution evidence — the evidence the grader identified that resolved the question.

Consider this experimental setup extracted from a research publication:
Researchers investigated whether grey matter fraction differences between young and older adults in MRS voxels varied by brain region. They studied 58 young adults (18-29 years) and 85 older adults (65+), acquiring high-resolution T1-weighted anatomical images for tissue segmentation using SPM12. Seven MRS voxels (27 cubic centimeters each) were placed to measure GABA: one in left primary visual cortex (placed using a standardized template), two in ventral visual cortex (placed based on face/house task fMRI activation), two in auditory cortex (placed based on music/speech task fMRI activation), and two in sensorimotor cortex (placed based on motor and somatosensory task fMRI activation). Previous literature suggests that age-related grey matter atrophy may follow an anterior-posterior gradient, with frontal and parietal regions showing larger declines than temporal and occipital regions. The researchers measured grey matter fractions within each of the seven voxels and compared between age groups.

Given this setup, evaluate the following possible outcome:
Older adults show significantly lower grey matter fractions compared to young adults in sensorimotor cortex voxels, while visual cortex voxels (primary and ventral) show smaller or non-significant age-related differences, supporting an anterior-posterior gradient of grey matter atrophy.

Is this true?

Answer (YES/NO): NO